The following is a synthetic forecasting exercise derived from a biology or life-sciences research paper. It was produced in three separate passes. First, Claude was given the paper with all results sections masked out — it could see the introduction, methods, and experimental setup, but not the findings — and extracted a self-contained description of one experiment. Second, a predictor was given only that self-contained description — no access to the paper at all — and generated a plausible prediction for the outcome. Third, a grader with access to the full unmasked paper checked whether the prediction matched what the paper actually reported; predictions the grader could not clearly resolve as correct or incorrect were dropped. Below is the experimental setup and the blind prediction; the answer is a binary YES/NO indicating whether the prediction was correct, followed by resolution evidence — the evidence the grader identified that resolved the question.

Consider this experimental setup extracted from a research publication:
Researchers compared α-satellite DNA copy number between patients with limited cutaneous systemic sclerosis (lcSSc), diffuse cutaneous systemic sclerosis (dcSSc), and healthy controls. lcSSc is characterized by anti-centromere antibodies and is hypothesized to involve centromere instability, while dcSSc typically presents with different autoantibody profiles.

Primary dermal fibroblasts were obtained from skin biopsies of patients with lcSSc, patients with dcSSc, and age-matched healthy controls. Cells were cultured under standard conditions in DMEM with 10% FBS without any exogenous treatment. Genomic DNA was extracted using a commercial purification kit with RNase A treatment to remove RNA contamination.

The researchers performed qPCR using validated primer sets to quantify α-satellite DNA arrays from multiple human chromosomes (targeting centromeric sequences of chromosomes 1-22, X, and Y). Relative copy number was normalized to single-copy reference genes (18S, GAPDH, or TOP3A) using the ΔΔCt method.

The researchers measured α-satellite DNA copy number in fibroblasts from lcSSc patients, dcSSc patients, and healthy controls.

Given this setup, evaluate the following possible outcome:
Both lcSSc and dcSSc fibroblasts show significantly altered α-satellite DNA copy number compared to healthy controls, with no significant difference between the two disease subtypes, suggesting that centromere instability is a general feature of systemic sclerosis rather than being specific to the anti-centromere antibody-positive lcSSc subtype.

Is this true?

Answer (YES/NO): NO